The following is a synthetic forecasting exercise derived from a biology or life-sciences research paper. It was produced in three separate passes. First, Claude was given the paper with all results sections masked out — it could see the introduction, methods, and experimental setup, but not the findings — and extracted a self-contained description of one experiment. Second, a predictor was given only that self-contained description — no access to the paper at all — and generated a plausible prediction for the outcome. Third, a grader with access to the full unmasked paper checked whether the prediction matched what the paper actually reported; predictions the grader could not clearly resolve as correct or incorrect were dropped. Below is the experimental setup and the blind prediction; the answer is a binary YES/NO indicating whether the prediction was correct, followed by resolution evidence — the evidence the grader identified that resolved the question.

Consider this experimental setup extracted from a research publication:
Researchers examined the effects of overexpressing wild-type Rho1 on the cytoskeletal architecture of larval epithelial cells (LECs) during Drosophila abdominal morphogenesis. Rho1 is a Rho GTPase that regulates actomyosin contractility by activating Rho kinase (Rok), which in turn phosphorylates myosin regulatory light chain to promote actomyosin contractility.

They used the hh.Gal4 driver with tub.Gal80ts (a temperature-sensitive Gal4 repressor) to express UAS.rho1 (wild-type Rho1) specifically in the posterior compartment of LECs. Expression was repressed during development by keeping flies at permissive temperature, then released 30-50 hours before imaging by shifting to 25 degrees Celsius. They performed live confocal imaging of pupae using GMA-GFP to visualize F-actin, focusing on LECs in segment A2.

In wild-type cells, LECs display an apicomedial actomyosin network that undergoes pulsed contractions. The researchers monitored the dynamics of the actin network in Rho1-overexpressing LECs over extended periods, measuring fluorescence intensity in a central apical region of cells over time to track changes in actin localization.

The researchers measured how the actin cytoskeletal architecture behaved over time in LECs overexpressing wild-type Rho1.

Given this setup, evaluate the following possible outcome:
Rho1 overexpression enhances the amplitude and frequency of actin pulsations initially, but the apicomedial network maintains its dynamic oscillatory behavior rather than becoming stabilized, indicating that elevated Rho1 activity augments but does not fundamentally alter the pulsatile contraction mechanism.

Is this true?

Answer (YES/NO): NO